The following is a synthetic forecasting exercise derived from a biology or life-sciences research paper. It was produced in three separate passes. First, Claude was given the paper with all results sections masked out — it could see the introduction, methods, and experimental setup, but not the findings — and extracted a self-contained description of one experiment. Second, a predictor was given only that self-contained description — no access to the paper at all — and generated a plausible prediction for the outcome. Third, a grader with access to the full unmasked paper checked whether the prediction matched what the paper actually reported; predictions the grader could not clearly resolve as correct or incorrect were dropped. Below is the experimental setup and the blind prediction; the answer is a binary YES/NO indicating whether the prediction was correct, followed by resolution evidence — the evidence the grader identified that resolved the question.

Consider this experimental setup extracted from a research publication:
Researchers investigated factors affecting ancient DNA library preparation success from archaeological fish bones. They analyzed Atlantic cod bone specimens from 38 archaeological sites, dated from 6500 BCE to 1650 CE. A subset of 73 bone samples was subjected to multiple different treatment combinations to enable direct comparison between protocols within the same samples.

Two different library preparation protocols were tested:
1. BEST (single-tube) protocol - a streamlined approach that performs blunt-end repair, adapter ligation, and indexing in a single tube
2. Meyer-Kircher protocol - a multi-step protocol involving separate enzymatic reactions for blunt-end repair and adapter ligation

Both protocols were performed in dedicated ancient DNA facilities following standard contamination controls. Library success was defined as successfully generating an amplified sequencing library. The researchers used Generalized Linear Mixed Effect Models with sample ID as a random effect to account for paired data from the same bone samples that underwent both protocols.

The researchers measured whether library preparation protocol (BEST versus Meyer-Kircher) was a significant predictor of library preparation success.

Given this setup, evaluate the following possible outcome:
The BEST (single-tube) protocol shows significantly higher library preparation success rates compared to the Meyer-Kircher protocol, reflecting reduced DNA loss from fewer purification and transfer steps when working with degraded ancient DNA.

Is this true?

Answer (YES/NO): NO